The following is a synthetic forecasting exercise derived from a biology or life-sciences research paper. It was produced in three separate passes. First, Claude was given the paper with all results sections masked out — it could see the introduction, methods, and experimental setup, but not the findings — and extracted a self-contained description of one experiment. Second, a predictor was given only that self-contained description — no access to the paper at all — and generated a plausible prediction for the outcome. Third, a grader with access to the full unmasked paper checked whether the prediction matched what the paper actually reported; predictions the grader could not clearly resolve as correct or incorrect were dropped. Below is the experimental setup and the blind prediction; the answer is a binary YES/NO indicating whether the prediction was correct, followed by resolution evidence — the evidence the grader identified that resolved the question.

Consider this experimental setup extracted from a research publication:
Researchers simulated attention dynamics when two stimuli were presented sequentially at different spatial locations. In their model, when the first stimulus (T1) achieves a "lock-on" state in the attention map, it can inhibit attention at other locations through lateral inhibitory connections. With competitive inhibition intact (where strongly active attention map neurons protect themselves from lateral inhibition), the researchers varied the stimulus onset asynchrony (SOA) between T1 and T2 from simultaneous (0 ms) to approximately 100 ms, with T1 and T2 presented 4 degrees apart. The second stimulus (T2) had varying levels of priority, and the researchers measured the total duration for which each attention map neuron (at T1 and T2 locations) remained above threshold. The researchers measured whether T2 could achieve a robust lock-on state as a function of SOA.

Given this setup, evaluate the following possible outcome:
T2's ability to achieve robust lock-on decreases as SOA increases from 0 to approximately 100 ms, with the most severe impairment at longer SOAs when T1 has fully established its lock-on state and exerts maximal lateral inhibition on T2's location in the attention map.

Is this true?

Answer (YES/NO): YES